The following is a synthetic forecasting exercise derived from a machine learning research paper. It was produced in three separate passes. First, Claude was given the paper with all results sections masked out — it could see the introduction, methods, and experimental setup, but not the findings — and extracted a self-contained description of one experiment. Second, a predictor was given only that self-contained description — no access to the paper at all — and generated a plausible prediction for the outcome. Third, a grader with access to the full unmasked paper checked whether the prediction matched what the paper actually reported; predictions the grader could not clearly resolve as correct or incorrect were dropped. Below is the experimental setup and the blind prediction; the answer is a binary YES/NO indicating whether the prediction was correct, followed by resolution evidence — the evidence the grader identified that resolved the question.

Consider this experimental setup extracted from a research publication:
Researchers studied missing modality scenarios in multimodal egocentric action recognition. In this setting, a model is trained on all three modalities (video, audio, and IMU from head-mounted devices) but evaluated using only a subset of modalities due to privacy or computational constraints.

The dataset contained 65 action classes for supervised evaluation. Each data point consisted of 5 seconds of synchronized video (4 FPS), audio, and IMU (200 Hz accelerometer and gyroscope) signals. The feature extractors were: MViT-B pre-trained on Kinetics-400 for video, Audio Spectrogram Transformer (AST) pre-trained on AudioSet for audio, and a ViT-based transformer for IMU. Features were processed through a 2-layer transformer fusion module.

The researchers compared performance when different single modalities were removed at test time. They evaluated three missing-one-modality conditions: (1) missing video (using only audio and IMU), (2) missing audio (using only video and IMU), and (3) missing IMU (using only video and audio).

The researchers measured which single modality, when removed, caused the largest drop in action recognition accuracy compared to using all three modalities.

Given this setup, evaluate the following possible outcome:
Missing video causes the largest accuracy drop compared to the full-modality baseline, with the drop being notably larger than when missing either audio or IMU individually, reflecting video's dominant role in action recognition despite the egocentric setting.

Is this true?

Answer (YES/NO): YES